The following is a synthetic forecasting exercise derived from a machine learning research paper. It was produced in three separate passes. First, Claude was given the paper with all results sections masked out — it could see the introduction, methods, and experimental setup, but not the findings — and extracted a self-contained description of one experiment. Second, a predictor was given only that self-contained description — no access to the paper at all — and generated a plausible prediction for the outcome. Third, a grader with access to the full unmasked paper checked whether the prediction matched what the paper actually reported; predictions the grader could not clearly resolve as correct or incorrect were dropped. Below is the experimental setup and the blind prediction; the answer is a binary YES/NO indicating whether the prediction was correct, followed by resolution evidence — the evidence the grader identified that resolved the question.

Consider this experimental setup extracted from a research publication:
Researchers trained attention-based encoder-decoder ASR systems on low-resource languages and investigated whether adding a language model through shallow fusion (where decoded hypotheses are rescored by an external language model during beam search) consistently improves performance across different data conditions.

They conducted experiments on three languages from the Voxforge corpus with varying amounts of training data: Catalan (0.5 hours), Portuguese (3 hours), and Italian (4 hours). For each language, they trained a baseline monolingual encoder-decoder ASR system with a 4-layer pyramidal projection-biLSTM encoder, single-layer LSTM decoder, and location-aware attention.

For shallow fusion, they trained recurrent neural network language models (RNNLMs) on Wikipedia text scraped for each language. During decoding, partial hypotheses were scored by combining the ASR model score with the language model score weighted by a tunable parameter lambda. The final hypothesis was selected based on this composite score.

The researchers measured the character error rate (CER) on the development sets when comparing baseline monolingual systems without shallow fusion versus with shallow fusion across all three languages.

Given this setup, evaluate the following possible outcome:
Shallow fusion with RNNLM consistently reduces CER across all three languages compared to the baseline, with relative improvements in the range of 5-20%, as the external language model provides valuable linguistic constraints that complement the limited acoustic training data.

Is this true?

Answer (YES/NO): NO